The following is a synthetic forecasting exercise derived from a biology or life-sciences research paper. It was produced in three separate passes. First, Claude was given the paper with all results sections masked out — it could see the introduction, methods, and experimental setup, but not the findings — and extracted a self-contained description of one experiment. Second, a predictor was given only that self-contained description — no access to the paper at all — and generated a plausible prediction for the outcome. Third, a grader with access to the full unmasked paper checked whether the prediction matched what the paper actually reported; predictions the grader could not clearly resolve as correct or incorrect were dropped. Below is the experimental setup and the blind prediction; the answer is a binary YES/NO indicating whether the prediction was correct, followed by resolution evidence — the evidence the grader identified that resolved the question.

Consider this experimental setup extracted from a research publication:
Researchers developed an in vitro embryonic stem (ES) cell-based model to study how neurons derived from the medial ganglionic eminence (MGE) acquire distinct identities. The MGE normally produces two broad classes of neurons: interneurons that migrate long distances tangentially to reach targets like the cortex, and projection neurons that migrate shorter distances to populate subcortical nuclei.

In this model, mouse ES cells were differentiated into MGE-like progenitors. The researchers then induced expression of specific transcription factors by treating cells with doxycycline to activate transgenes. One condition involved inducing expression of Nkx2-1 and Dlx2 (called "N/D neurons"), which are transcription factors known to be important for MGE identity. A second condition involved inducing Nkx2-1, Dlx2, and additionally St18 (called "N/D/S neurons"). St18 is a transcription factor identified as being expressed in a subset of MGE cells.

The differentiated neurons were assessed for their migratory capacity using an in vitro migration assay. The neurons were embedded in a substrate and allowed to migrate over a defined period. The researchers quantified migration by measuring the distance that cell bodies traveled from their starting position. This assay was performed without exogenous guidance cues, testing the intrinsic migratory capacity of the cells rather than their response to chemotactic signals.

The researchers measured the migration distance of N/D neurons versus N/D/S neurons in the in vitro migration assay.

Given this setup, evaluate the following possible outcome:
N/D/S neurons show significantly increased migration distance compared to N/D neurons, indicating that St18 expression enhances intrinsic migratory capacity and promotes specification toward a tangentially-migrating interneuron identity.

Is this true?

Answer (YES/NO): NO